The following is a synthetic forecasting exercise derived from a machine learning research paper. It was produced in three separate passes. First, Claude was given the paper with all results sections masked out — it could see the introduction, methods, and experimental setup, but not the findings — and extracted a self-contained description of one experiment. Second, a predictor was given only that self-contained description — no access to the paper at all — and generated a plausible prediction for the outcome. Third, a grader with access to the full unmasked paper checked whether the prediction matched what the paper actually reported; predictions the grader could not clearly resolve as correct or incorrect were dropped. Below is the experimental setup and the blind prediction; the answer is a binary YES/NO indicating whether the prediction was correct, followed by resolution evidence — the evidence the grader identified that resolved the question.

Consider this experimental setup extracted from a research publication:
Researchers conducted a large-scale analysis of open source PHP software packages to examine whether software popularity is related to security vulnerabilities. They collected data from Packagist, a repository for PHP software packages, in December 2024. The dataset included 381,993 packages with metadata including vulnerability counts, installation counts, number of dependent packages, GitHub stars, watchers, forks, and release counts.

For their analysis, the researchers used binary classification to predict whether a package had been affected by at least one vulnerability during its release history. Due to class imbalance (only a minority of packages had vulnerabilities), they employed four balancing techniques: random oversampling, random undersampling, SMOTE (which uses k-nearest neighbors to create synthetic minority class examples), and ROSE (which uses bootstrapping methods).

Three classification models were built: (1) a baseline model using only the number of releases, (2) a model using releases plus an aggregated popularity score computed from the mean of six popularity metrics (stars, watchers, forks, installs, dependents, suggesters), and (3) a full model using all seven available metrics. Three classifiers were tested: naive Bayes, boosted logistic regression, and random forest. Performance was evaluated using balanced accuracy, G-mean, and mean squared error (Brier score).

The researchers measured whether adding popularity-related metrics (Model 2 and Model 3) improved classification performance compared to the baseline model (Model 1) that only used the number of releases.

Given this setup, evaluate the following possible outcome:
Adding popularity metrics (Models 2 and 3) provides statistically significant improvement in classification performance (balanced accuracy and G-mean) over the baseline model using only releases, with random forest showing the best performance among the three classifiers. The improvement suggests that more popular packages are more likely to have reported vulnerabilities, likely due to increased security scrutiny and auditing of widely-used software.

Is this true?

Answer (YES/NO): NO